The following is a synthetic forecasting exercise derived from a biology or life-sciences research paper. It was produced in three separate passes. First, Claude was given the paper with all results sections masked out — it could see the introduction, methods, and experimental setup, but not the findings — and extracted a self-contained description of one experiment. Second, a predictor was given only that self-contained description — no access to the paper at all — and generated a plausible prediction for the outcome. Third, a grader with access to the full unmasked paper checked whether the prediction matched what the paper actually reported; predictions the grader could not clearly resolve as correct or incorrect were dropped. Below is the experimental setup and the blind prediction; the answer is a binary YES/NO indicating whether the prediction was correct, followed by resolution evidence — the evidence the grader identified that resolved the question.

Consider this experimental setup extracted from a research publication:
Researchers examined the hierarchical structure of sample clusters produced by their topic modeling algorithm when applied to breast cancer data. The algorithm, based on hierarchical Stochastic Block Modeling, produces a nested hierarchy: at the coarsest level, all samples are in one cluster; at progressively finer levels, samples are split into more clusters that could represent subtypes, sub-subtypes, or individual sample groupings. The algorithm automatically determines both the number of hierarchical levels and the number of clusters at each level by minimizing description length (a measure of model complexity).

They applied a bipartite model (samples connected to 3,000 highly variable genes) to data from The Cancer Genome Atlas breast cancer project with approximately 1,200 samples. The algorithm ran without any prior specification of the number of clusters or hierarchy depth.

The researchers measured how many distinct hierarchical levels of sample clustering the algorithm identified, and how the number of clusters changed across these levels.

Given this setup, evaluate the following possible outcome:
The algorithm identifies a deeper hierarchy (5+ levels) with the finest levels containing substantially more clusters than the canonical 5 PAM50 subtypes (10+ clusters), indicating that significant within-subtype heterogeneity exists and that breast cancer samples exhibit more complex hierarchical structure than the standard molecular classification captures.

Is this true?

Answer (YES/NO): NO